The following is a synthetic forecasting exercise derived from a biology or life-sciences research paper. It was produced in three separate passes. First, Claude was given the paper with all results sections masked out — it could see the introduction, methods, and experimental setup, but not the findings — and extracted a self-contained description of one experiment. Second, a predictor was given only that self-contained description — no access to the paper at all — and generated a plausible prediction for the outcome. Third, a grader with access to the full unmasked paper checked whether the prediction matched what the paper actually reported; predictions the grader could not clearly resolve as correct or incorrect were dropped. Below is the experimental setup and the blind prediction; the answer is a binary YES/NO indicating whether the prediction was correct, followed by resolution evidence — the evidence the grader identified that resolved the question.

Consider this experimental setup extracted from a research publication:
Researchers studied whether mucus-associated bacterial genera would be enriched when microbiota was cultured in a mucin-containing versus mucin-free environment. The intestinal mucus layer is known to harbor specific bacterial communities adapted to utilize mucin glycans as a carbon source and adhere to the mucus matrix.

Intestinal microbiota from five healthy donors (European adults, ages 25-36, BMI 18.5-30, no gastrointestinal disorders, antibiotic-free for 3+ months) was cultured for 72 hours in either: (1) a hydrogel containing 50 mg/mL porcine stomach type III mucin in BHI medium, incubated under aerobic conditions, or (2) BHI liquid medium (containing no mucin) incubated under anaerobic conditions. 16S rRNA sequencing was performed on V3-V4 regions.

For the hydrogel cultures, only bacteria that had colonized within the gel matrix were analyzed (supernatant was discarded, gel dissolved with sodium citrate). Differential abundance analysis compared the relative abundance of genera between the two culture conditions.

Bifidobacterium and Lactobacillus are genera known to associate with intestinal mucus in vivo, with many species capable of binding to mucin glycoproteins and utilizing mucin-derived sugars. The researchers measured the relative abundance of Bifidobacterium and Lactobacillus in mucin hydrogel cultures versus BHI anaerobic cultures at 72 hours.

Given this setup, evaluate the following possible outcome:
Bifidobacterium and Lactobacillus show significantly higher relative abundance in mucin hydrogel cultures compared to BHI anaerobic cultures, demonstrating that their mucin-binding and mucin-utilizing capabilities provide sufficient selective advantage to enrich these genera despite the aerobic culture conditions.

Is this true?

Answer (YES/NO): YES